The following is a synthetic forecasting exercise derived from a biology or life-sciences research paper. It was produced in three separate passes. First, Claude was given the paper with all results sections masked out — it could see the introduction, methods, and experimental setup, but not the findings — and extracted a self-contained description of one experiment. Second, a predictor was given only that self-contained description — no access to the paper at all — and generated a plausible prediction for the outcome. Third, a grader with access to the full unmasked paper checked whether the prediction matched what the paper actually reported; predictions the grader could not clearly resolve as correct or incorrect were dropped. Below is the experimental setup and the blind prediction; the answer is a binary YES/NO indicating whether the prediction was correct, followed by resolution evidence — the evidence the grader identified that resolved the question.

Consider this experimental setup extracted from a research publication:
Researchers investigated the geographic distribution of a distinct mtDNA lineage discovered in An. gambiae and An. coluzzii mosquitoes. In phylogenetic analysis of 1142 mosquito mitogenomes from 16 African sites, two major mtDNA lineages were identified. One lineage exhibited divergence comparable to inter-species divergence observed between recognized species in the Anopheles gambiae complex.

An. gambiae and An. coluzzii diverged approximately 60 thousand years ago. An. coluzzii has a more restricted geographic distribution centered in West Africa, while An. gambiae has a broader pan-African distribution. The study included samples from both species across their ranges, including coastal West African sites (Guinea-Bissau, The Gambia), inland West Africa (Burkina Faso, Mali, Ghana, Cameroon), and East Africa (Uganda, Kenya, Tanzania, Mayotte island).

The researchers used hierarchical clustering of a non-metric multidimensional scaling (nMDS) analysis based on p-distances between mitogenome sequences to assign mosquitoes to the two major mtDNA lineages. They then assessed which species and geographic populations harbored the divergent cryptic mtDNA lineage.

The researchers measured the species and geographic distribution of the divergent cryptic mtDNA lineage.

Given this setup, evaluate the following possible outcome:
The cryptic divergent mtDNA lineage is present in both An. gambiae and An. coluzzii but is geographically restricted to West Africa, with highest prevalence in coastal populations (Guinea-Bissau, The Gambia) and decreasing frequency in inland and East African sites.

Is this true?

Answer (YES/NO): YES